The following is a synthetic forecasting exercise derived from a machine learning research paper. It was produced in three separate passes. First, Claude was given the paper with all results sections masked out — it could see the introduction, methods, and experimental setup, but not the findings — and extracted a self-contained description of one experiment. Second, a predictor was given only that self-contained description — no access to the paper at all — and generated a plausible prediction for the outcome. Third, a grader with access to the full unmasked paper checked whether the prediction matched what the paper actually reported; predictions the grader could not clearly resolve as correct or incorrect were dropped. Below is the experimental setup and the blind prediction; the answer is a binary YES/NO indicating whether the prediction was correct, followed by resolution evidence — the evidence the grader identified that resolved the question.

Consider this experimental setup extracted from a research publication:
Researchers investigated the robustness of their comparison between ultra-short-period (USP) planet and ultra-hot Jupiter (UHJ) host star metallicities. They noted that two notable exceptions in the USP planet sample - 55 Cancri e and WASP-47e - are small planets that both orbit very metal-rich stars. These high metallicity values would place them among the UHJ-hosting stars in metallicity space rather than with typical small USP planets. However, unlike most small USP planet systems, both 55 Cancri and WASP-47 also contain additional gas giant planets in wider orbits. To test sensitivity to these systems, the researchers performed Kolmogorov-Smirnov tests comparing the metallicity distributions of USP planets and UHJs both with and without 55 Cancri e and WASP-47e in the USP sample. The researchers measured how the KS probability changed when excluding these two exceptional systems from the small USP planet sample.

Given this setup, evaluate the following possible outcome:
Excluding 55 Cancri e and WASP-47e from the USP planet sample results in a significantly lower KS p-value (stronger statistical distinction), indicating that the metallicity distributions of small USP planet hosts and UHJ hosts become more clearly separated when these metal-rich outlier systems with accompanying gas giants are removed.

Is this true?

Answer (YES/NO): YES